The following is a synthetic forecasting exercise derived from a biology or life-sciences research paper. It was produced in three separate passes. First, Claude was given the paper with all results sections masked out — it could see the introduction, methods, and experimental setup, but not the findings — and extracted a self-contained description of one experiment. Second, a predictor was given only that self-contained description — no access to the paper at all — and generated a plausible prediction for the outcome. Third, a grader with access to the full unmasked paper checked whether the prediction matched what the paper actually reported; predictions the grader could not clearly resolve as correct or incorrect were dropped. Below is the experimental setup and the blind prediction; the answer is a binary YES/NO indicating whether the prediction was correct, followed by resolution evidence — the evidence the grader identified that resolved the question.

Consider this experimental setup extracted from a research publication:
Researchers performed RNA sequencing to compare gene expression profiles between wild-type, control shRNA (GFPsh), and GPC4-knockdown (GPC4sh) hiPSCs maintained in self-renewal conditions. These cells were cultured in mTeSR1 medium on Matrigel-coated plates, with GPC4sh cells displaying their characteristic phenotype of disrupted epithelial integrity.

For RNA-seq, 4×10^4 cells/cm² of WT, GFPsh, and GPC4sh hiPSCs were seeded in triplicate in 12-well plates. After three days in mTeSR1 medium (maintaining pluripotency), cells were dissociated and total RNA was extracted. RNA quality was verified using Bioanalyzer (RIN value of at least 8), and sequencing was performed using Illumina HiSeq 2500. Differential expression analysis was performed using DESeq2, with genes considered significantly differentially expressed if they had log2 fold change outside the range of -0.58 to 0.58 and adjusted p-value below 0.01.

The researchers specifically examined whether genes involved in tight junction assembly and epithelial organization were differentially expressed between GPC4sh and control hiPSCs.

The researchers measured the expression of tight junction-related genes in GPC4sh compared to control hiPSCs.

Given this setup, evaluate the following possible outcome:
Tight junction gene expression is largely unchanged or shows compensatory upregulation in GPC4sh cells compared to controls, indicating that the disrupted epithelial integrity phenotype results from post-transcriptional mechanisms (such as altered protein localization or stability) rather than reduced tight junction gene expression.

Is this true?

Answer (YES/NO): YES